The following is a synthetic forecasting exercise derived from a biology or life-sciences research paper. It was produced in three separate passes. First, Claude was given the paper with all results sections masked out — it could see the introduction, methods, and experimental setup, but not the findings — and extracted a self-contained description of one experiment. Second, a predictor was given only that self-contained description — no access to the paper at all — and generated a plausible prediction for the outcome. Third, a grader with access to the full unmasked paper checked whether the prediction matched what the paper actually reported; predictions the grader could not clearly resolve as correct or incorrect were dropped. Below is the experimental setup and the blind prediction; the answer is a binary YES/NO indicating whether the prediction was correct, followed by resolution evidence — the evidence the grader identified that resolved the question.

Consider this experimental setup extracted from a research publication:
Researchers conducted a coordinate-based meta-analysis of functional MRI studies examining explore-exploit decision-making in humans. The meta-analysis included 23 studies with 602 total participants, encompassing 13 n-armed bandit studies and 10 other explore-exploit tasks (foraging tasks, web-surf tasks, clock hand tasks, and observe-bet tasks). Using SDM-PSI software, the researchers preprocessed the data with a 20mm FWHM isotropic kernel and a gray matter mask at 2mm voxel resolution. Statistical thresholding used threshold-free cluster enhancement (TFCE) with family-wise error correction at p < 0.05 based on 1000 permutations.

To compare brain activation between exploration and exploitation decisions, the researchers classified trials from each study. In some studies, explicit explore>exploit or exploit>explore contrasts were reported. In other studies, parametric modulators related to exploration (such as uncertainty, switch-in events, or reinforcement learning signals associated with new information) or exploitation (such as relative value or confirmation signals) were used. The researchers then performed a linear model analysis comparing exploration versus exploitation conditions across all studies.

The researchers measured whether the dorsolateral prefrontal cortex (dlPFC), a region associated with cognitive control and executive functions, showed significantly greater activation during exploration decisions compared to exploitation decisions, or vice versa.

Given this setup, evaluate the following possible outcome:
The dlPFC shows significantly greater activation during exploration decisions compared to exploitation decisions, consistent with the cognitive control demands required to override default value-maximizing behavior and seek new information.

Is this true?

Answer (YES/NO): YES